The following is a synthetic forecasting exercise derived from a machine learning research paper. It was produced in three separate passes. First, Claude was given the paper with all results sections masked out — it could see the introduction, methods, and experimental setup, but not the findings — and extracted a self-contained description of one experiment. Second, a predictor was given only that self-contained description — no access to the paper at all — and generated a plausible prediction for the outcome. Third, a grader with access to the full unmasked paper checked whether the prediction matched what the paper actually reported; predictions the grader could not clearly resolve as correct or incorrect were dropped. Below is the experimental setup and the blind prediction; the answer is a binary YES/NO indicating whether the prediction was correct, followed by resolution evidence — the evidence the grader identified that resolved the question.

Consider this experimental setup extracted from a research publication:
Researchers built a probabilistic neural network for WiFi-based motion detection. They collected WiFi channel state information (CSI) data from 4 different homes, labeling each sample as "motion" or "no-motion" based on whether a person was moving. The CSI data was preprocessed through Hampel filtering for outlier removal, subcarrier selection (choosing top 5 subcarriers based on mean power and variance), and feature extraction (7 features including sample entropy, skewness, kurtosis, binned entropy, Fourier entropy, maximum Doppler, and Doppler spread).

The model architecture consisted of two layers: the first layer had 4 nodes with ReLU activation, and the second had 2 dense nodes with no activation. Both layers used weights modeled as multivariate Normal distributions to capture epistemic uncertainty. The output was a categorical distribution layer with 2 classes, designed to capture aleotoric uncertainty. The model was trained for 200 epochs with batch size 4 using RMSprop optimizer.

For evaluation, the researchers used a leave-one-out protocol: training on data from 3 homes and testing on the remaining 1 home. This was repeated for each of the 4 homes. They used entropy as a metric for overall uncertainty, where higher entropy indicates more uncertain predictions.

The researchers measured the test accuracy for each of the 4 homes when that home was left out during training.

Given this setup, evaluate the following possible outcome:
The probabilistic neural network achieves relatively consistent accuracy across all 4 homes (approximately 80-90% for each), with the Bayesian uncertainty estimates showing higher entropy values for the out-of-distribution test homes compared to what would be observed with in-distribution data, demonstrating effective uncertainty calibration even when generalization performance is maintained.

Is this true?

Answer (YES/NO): NO